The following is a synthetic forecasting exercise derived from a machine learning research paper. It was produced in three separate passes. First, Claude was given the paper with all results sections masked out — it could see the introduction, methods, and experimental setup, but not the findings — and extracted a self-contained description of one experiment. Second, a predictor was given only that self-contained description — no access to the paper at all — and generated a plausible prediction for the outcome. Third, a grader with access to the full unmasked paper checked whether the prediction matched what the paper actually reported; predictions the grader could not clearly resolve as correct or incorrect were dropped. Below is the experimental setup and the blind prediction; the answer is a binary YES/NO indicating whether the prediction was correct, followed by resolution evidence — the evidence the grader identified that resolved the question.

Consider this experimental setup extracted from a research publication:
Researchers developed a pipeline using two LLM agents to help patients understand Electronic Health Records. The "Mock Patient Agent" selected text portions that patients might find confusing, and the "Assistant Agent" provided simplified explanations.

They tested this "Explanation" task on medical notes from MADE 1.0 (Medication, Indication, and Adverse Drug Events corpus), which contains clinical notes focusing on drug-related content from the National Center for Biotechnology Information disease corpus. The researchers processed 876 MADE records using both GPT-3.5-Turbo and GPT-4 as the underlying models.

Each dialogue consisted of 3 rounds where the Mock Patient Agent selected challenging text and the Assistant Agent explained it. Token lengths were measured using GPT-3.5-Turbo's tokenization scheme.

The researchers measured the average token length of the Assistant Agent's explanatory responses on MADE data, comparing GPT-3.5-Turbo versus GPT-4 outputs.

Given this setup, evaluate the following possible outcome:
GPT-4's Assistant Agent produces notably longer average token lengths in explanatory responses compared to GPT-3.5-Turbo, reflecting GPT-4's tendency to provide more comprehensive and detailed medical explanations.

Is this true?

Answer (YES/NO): NO